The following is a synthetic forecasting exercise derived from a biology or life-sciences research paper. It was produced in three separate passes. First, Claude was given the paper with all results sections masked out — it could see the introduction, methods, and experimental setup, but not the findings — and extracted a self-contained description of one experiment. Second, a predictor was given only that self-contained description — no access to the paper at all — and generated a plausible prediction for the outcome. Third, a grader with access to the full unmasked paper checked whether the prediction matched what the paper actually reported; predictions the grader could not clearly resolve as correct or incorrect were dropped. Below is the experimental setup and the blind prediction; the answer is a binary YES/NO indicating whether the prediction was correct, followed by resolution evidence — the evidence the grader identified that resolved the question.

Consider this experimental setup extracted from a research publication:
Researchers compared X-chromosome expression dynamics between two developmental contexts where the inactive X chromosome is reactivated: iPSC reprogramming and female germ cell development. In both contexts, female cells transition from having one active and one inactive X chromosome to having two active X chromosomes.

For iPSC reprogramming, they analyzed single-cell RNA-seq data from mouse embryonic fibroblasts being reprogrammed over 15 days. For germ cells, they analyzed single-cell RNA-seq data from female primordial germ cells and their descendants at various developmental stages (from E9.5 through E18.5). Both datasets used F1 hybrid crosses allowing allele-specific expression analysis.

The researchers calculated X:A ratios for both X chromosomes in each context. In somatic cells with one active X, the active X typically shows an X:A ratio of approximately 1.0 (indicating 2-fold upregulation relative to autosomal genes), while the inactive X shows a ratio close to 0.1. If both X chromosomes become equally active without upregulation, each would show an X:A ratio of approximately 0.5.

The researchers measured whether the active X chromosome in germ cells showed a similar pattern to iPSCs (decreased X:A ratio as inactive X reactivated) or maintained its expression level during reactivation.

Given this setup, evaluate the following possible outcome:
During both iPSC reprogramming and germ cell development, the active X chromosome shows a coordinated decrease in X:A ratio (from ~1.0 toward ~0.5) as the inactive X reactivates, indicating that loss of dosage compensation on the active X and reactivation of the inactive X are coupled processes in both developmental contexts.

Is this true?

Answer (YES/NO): NO